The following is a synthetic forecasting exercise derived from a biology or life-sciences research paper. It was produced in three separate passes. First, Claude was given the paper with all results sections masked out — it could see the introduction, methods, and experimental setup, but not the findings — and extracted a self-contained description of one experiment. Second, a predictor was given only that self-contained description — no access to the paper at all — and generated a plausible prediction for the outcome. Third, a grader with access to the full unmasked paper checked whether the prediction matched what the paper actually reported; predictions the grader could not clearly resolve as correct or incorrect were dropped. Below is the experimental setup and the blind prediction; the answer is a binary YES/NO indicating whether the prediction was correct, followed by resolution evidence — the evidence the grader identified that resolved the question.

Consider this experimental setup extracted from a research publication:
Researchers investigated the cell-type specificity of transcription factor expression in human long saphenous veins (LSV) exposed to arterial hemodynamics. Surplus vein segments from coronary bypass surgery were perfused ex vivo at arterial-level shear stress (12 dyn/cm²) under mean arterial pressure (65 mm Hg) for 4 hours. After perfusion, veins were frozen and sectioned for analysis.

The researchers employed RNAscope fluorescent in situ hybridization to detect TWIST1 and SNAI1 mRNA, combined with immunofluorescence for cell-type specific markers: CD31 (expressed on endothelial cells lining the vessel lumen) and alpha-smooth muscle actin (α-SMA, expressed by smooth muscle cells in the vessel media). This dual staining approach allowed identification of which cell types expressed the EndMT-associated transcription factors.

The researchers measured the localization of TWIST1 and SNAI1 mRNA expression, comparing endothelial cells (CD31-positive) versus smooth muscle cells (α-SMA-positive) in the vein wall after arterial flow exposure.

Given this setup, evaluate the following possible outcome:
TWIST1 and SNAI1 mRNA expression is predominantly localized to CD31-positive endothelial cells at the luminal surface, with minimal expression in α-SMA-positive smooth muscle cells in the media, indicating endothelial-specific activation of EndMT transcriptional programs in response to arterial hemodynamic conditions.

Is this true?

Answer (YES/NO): NO